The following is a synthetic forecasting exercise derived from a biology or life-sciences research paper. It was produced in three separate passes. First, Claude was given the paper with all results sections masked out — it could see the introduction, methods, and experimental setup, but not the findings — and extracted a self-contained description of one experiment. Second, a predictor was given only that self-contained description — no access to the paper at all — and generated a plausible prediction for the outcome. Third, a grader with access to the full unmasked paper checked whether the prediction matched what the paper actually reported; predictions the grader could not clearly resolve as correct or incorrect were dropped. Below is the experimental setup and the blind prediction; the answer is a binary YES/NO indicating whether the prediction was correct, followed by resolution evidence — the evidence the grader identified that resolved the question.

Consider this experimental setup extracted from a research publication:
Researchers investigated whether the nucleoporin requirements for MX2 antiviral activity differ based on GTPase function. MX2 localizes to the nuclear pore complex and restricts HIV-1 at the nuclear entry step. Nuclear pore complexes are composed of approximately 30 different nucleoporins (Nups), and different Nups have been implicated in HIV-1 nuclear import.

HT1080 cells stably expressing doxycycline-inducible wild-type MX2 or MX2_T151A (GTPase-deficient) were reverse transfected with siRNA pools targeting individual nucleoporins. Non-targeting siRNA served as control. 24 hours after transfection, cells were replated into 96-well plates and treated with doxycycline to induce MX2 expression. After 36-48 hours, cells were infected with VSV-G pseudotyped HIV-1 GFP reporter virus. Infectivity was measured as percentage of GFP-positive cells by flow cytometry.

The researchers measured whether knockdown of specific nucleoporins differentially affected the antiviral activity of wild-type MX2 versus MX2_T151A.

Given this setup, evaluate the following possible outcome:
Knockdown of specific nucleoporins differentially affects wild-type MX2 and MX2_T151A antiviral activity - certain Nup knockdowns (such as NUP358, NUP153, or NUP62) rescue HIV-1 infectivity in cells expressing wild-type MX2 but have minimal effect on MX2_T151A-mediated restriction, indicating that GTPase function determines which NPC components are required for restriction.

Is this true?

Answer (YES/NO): NO